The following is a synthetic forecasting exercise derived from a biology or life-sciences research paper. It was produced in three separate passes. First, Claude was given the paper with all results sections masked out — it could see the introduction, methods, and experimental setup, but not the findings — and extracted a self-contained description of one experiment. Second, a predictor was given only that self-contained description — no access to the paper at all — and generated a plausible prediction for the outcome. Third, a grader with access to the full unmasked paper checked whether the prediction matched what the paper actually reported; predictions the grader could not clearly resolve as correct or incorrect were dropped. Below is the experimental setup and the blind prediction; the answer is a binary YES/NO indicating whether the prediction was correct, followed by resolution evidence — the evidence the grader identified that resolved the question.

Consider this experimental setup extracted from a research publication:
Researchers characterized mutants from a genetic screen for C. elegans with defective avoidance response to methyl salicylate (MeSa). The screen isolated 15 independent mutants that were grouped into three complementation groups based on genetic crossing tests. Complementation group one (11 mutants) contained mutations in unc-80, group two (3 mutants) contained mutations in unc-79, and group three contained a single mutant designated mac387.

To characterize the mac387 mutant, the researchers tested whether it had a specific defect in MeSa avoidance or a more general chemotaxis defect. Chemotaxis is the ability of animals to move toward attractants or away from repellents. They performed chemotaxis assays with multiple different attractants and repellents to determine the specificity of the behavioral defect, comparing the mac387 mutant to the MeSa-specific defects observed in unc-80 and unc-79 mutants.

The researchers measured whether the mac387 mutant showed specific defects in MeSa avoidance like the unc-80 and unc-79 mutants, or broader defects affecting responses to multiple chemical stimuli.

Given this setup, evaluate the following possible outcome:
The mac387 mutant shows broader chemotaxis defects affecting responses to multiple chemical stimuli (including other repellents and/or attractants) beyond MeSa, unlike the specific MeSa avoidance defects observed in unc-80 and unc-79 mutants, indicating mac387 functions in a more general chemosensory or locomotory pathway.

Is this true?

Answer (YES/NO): YES